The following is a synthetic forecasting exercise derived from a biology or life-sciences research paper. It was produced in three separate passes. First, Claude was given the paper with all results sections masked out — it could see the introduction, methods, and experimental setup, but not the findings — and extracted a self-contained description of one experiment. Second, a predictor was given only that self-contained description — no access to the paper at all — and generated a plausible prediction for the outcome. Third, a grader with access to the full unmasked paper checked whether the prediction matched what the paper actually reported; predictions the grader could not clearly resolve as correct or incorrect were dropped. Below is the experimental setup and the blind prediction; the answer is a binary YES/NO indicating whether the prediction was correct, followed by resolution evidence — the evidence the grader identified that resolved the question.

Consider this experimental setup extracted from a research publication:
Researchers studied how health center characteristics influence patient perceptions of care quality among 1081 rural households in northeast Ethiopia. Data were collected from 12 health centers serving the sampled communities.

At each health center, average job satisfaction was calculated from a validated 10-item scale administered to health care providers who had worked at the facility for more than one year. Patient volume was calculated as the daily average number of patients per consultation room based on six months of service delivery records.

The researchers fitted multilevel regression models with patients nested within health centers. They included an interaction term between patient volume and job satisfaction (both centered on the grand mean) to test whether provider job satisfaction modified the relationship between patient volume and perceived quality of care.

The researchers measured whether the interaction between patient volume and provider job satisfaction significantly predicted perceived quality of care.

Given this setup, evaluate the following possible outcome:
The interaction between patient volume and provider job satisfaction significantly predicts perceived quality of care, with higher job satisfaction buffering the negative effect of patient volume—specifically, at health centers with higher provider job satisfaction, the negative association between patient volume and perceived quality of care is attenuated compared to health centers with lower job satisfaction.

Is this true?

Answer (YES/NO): YES